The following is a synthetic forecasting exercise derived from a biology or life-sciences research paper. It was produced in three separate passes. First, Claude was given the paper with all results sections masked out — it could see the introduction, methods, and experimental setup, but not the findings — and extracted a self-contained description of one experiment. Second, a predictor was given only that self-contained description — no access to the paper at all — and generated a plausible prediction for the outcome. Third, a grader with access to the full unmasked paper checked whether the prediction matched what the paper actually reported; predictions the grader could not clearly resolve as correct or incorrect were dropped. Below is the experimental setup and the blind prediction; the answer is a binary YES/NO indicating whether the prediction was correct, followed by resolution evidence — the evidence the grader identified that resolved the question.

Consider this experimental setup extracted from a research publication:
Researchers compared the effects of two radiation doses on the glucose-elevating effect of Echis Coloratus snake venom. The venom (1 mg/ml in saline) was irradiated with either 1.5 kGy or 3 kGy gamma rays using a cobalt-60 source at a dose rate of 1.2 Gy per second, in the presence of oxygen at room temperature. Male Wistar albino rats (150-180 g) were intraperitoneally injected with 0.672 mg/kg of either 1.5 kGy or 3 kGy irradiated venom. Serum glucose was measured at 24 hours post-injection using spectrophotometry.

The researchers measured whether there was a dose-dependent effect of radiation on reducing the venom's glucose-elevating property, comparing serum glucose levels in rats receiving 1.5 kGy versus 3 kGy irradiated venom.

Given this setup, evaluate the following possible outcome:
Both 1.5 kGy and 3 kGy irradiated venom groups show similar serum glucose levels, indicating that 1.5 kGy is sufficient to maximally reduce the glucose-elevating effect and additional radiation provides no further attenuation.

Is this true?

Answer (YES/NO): NO